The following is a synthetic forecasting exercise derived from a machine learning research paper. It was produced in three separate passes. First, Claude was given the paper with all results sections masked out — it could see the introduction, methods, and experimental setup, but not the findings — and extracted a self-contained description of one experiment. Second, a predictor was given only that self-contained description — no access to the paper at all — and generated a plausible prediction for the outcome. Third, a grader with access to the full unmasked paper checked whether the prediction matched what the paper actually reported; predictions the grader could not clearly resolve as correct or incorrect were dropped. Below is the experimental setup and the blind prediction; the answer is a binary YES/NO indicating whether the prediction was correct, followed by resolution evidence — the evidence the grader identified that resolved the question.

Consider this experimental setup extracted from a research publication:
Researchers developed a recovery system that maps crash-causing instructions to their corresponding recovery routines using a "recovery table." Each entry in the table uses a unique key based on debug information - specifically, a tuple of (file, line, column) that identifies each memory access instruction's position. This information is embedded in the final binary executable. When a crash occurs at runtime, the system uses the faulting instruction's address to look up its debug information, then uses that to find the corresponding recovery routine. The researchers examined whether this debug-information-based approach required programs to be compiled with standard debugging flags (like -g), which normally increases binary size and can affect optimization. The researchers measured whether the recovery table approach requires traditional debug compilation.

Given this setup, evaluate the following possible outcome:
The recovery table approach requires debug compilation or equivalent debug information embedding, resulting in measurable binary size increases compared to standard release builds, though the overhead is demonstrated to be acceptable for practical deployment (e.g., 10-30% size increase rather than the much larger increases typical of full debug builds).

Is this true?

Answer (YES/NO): NO